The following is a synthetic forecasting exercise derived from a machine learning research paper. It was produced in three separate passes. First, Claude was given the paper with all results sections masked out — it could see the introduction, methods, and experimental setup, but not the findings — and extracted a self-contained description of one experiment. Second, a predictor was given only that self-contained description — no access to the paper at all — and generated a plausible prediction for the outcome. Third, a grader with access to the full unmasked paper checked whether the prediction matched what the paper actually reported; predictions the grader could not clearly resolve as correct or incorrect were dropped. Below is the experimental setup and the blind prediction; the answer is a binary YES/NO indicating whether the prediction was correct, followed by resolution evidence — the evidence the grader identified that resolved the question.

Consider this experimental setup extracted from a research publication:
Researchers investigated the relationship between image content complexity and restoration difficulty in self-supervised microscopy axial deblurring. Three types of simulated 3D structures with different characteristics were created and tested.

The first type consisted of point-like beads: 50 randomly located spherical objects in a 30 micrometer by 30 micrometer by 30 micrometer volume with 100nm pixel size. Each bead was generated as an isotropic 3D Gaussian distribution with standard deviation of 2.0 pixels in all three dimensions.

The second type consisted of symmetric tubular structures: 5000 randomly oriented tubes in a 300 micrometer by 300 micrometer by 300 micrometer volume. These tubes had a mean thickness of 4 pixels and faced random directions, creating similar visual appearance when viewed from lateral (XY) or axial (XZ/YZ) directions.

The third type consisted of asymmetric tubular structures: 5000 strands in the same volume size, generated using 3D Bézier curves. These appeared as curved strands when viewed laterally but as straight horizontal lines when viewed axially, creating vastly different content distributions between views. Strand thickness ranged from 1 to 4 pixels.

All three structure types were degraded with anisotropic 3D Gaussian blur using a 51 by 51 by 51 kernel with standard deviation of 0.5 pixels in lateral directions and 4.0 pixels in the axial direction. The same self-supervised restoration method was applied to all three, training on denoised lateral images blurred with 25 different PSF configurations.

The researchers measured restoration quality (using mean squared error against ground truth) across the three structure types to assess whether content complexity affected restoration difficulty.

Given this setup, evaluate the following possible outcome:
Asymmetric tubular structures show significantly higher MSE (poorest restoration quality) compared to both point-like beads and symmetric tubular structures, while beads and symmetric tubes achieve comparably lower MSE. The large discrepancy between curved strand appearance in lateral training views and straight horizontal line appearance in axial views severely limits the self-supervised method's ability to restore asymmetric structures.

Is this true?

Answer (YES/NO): NO